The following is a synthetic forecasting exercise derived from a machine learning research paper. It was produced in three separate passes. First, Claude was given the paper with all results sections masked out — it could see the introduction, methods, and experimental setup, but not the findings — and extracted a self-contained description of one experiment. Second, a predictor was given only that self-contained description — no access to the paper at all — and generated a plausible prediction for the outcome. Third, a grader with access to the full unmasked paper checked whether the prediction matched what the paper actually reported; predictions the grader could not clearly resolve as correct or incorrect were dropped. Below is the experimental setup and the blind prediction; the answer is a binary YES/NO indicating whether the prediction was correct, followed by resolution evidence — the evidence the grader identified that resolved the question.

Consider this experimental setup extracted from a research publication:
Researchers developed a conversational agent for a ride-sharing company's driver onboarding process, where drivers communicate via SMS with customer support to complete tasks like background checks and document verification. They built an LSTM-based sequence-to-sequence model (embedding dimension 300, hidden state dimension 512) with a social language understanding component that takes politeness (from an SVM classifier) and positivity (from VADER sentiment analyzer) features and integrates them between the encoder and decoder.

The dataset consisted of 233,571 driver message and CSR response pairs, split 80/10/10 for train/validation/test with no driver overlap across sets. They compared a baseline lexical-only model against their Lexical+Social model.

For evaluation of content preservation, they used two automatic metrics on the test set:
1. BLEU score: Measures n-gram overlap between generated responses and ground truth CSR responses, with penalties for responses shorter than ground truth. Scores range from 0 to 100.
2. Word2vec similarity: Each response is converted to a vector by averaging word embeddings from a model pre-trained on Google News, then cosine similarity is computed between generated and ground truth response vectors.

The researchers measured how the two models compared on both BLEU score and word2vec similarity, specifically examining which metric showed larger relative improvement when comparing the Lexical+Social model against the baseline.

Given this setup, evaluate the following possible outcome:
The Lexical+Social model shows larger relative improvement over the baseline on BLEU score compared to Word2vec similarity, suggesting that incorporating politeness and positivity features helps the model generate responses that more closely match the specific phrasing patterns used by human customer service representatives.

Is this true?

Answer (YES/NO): YES